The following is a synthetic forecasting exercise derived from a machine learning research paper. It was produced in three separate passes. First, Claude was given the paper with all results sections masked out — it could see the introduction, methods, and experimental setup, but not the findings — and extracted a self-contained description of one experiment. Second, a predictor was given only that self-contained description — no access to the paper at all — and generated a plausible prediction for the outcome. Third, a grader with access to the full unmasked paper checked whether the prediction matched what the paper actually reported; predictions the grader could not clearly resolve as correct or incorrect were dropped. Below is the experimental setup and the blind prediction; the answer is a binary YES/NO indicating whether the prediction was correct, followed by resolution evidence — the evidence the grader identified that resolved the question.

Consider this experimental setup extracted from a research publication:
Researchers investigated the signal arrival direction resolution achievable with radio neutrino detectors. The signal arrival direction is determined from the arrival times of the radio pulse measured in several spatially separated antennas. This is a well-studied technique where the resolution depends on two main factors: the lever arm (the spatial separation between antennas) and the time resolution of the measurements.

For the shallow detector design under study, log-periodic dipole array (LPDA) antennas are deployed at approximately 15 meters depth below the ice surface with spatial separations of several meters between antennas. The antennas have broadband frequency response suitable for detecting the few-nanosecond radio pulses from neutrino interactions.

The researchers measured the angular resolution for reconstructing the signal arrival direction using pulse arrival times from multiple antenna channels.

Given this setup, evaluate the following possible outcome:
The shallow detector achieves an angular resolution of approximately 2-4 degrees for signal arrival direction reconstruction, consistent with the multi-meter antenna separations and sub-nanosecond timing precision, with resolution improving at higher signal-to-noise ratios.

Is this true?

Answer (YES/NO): NO